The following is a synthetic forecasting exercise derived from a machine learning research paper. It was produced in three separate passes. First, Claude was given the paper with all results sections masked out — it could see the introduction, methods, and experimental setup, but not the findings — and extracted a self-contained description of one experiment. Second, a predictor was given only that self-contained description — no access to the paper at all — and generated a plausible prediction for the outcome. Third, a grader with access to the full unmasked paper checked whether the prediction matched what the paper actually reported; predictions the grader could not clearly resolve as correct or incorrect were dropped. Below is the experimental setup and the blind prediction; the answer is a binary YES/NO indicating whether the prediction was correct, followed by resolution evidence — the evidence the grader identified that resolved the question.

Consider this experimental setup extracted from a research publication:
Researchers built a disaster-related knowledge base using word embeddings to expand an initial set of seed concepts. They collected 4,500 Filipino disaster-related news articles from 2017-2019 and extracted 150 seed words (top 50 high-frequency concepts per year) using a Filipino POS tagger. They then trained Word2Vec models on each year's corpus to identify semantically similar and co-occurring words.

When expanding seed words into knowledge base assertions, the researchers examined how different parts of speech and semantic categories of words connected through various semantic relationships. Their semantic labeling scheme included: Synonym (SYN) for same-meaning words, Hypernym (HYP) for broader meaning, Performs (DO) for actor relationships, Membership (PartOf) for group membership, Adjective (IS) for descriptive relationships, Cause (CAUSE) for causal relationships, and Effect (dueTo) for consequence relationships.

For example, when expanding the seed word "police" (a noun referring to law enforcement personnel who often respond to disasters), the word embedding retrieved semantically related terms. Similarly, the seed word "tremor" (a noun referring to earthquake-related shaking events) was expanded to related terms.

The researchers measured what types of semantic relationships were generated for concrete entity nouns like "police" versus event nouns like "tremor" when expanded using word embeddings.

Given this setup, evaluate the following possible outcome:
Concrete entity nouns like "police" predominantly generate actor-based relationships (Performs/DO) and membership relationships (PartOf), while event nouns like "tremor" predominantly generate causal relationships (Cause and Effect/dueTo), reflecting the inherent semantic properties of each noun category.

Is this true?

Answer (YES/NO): NO